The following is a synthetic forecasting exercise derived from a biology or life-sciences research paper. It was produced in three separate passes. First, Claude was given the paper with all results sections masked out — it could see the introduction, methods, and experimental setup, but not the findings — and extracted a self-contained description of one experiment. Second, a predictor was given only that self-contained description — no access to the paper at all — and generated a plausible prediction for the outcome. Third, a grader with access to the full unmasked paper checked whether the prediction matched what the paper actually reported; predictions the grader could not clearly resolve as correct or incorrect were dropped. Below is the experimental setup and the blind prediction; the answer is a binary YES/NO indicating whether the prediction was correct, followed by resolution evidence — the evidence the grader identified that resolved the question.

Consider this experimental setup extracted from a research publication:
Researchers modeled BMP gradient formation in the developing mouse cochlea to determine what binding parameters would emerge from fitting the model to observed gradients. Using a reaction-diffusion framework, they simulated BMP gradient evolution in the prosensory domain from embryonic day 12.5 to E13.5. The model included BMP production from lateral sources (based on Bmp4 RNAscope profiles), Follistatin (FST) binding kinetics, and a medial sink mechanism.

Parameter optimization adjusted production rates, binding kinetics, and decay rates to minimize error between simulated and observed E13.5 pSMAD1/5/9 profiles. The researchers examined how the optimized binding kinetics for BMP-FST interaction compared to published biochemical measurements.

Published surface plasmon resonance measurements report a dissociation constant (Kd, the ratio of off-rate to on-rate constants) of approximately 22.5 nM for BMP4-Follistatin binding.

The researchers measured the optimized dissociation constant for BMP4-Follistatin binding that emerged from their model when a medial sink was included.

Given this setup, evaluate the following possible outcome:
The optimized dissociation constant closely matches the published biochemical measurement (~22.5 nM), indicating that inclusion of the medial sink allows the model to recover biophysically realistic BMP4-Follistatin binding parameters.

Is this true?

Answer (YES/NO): NO